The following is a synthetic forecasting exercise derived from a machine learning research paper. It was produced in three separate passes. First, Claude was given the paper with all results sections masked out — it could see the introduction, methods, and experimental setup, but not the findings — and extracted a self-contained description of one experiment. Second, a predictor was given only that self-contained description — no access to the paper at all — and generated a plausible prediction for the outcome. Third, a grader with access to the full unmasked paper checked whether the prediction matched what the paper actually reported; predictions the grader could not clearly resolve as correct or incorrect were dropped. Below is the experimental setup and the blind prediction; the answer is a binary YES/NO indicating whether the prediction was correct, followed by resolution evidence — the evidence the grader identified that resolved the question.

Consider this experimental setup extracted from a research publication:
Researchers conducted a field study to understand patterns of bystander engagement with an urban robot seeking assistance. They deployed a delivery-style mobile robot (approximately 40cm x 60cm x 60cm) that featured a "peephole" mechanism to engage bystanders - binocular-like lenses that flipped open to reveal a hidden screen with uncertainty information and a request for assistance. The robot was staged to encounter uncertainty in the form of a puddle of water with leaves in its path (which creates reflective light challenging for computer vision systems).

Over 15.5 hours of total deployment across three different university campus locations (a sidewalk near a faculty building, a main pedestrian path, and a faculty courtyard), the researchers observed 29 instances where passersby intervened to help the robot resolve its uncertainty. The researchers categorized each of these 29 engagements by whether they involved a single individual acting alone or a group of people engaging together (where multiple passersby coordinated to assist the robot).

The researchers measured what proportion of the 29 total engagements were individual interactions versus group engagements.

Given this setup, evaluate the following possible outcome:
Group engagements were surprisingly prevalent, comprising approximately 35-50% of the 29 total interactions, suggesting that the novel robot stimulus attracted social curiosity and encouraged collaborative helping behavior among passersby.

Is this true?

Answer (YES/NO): NO